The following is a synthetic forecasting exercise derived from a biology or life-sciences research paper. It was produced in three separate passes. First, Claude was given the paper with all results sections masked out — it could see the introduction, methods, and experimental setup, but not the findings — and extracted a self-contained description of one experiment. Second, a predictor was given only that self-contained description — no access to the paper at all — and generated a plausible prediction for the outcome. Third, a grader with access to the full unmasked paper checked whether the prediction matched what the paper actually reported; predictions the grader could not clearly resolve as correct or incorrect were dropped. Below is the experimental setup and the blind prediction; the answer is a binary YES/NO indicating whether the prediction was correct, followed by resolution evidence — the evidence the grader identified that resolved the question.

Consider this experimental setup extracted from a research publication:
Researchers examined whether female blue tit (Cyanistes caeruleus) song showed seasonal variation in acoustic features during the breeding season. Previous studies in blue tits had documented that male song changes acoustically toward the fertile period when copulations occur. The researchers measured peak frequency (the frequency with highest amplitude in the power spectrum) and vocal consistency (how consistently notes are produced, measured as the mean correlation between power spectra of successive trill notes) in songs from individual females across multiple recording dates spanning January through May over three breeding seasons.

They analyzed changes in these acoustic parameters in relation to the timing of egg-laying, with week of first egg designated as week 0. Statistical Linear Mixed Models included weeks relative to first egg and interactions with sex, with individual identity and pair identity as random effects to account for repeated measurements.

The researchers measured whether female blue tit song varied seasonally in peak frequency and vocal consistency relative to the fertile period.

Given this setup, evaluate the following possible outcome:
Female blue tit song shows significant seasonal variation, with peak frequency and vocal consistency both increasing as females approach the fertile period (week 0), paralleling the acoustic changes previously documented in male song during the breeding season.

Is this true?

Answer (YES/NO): NO